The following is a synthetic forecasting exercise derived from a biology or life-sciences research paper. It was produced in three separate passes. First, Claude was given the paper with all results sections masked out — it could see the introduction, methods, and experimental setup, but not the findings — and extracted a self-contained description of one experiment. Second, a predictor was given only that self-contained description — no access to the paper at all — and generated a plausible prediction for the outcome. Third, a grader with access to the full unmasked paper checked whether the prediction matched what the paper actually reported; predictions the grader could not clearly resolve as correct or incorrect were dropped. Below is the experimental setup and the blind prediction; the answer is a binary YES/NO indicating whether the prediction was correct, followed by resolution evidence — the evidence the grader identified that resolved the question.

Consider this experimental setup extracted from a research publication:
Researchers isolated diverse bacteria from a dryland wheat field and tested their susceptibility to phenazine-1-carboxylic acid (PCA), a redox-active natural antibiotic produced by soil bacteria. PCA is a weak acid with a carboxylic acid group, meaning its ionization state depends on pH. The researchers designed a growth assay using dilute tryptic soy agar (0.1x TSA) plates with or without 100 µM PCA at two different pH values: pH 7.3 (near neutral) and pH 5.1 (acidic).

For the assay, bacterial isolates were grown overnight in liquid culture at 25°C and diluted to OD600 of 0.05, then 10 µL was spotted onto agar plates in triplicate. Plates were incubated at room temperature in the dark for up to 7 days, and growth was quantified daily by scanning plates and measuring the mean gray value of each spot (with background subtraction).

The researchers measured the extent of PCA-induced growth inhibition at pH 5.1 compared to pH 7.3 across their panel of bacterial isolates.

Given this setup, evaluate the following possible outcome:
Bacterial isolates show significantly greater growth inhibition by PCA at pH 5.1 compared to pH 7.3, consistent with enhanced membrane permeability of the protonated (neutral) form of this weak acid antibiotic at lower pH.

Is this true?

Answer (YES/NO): YES